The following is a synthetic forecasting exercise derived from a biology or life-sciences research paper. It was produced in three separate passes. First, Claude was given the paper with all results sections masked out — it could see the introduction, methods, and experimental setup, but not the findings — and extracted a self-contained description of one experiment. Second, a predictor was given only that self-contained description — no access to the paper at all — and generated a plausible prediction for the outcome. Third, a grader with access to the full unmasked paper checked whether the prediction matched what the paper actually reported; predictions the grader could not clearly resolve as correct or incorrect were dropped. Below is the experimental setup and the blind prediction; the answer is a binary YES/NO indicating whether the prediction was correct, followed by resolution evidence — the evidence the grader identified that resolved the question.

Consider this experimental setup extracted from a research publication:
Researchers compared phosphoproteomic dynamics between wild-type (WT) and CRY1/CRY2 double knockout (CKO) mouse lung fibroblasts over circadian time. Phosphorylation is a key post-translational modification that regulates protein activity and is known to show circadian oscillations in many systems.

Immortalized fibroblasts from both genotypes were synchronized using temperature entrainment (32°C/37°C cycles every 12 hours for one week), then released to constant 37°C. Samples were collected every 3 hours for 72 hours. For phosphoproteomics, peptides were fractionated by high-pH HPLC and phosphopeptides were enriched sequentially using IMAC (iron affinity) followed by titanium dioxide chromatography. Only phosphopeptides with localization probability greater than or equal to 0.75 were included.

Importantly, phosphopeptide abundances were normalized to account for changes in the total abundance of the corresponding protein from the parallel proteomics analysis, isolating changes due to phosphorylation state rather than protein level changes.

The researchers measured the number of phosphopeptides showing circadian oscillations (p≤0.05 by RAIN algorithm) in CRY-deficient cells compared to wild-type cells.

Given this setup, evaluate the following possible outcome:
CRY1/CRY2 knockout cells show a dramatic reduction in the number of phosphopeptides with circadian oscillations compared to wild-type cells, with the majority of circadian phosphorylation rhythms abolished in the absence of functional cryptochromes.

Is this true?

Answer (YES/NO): NO